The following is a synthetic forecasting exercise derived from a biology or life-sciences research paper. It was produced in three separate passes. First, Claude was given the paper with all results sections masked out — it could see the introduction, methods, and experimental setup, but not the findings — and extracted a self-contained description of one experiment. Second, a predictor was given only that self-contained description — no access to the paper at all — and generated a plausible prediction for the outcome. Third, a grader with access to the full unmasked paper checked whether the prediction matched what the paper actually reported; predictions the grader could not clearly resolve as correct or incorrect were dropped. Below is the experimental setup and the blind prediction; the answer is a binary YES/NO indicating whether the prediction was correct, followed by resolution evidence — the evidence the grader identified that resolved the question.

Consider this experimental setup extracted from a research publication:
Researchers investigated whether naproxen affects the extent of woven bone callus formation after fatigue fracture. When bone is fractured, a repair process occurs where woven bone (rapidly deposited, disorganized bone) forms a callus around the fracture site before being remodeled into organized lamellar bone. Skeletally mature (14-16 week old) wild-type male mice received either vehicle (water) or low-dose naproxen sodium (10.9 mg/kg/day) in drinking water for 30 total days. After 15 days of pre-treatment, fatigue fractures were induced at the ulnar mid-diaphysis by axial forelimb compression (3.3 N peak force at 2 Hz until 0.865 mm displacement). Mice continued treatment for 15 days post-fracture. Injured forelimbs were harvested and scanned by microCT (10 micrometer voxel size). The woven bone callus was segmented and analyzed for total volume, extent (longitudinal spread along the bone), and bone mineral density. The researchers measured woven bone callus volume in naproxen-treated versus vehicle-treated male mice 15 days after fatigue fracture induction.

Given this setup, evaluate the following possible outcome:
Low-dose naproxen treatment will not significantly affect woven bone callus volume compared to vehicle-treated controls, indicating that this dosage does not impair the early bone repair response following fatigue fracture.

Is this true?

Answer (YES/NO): YES